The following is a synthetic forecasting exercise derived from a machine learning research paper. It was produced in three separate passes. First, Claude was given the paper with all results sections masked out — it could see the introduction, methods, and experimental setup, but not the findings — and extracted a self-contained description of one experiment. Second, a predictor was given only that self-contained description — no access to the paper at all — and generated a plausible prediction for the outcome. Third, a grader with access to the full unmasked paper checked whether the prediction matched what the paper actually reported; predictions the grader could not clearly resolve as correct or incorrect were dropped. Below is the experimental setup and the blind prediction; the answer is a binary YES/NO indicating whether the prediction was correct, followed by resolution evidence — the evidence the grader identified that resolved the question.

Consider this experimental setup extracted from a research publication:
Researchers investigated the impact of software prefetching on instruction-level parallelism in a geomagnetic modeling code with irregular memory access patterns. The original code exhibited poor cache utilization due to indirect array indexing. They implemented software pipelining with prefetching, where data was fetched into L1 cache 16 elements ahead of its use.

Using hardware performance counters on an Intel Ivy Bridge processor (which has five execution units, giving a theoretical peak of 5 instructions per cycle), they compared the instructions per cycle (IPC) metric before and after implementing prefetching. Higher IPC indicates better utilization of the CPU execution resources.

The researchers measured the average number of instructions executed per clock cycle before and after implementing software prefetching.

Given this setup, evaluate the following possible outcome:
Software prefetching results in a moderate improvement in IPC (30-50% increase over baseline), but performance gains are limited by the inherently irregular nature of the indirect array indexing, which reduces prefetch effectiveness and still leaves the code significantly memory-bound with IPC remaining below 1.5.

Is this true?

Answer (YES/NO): NO